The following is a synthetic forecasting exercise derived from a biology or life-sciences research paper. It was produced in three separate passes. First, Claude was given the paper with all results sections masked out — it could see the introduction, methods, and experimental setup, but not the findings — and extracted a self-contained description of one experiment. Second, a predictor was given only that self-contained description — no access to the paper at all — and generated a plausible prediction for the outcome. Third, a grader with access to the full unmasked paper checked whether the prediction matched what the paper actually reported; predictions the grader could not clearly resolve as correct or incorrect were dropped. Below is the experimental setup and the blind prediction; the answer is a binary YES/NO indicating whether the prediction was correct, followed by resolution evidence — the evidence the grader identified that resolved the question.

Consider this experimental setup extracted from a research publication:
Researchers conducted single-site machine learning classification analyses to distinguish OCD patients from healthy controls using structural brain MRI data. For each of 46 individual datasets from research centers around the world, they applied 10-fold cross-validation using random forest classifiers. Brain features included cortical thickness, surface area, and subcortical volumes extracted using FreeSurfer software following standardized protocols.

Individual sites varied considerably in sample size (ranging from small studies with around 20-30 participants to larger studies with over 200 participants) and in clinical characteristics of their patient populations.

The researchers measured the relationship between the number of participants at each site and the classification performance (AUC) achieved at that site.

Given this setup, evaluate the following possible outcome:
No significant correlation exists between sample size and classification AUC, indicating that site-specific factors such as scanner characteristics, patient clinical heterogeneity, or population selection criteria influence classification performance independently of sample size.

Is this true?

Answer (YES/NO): YES